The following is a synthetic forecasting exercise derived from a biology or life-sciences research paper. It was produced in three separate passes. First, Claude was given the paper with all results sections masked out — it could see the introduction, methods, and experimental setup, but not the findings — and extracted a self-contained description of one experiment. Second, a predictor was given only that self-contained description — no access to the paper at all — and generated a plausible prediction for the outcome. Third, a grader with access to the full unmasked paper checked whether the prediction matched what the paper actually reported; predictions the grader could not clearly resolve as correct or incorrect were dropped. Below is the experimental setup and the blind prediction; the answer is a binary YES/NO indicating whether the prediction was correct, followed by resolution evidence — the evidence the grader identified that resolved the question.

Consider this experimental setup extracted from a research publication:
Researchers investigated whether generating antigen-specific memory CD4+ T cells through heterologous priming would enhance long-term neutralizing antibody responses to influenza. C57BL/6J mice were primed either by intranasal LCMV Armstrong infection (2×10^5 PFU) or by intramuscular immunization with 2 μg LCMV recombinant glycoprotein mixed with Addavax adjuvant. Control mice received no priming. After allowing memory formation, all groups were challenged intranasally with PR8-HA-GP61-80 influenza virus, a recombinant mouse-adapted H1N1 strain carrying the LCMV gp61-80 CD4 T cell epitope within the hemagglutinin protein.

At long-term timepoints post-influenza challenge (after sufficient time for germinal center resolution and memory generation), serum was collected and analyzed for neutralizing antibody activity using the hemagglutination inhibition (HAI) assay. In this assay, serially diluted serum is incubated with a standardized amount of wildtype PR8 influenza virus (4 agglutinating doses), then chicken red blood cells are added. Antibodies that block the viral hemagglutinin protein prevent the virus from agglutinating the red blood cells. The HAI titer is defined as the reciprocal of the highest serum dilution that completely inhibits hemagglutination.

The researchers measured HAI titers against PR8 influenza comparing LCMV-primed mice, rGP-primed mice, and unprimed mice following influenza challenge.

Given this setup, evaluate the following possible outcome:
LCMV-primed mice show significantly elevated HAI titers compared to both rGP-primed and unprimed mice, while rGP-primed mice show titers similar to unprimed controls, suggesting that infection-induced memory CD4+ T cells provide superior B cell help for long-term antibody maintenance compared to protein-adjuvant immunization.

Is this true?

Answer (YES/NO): NO